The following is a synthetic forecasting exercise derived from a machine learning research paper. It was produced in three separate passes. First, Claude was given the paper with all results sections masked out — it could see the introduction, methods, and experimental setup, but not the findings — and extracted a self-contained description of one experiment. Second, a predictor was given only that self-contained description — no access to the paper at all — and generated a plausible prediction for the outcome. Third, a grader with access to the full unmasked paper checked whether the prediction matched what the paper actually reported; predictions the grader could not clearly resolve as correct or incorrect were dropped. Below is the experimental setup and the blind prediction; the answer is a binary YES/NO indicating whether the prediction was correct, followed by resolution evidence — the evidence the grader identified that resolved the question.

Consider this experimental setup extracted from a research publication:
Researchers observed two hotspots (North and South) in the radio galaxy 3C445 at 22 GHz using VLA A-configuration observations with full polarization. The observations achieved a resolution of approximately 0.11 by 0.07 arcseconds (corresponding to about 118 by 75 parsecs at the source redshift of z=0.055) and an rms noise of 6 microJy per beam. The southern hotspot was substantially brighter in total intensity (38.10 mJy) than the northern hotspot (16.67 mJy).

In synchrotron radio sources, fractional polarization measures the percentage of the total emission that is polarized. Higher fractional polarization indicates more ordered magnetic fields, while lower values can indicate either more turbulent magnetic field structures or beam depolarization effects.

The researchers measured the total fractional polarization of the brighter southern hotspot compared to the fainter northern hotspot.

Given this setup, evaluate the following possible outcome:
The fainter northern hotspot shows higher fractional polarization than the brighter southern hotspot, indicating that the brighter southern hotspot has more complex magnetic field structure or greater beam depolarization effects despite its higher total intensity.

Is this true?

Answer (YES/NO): YES